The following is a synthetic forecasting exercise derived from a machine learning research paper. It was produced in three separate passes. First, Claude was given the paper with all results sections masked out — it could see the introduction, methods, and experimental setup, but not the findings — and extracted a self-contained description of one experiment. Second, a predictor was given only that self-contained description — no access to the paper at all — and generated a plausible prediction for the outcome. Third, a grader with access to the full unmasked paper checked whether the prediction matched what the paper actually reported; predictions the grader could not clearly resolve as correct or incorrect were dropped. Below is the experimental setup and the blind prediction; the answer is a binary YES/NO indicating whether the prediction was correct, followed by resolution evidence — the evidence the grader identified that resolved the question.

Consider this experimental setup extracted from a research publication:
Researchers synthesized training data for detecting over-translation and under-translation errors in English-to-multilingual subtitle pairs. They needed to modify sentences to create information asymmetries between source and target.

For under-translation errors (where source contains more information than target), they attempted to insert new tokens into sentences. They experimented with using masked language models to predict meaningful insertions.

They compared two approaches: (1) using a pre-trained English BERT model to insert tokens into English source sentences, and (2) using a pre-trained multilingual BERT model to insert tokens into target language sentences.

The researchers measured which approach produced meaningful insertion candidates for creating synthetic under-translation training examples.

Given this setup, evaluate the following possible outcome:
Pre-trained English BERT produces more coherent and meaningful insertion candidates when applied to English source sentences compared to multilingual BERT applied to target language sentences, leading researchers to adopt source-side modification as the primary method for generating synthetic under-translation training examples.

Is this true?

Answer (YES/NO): NO